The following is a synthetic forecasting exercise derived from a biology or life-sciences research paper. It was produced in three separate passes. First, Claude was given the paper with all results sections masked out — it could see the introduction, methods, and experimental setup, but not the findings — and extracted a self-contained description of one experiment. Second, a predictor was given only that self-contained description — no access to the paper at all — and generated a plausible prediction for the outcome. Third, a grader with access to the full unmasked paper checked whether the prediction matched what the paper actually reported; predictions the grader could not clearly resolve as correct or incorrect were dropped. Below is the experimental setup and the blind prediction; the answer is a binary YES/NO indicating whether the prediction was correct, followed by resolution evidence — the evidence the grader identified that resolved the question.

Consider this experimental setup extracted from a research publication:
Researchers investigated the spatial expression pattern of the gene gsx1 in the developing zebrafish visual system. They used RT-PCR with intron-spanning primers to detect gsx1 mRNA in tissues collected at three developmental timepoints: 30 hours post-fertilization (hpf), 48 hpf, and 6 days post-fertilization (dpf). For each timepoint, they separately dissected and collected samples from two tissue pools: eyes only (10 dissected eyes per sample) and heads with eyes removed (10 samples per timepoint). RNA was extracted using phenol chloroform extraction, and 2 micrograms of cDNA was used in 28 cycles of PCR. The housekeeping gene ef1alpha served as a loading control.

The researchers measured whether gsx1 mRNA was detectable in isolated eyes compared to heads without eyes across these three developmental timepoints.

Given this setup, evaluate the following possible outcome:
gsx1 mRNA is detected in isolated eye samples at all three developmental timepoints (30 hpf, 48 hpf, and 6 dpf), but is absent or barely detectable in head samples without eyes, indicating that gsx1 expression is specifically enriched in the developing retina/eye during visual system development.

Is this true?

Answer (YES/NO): NO